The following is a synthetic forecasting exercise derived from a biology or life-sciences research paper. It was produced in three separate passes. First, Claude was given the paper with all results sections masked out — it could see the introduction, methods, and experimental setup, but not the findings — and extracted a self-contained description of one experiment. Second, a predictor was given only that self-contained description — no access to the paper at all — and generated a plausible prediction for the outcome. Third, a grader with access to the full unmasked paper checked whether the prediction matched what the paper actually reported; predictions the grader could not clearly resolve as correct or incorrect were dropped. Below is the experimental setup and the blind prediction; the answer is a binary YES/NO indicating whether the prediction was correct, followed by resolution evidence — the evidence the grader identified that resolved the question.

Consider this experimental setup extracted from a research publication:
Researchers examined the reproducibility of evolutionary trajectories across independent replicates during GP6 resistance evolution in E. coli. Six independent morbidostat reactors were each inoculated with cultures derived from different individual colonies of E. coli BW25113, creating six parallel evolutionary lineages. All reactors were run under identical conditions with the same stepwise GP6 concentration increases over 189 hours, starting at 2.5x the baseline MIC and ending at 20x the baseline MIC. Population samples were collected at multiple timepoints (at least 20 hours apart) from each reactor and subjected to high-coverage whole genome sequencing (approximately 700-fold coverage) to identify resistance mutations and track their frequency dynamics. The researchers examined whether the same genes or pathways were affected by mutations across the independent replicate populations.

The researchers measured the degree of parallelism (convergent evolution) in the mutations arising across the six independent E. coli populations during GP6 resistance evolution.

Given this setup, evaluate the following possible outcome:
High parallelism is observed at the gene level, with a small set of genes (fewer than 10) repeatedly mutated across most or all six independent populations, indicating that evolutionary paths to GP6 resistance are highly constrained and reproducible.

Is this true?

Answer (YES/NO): YES